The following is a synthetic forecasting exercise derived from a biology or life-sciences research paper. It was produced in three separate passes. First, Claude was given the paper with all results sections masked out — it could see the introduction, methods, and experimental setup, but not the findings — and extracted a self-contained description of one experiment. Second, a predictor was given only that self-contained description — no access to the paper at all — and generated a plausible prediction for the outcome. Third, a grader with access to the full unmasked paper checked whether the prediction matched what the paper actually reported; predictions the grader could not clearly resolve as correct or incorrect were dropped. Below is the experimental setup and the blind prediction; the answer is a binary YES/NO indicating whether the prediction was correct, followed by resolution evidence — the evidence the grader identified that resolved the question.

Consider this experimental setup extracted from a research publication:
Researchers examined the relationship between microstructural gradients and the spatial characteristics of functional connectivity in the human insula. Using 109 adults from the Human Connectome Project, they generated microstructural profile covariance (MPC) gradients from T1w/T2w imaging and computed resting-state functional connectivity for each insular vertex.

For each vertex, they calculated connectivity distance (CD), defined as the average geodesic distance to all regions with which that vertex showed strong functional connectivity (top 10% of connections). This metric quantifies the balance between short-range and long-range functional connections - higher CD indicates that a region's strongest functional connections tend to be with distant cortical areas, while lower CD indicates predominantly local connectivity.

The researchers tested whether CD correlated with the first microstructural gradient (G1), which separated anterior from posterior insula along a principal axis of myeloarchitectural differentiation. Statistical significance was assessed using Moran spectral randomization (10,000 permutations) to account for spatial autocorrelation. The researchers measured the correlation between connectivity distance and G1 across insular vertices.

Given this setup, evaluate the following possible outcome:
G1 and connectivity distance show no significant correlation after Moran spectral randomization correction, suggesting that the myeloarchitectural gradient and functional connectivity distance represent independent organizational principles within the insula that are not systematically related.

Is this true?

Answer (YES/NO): NO